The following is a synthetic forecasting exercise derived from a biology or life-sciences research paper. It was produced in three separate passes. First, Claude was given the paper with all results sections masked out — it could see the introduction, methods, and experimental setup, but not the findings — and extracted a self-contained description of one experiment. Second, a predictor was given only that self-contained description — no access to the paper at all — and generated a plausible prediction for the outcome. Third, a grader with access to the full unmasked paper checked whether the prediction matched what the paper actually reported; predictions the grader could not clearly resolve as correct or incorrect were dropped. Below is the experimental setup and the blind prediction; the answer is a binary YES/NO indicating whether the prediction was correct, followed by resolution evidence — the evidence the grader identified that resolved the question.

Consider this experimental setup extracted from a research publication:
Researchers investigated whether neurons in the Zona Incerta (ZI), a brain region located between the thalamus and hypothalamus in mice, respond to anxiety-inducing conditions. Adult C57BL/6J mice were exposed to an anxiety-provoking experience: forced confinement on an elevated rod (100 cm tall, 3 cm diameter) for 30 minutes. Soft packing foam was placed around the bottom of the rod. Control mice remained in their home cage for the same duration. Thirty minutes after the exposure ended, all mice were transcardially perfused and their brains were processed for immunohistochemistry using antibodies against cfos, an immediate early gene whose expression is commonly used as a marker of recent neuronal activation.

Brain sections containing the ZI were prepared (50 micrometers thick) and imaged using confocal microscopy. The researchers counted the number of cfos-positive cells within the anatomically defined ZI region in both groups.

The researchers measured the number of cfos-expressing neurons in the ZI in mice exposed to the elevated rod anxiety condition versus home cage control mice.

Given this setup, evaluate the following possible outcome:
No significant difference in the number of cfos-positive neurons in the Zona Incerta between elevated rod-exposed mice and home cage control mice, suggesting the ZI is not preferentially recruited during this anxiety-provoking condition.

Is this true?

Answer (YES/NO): NO